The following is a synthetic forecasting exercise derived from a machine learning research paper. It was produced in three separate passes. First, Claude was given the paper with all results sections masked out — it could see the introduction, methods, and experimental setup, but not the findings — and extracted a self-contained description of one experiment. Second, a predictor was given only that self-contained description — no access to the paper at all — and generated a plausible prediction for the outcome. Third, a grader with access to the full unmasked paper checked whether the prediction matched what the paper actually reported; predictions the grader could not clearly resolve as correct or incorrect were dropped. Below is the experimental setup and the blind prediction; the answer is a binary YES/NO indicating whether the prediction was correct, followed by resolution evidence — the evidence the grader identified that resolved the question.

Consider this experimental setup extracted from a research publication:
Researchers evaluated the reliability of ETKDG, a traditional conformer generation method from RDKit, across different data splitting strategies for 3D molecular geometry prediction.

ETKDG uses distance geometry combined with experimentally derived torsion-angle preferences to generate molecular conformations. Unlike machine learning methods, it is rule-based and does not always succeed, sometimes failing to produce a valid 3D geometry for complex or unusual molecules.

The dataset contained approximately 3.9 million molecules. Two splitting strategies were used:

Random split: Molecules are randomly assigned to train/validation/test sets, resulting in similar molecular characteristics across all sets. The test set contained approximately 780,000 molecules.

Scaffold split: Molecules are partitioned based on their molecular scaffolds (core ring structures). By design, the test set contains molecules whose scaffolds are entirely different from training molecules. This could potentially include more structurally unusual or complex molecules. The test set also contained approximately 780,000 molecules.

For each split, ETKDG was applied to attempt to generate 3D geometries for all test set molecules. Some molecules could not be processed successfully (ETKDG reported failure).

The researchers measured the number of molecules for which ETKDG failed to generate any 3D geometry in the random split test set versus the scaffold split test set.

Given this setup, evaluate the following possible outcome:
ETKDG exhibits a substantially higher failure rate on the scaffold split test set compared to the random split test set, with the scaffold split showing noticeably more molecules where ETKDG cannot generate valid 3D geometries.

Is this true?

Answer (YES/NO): YES